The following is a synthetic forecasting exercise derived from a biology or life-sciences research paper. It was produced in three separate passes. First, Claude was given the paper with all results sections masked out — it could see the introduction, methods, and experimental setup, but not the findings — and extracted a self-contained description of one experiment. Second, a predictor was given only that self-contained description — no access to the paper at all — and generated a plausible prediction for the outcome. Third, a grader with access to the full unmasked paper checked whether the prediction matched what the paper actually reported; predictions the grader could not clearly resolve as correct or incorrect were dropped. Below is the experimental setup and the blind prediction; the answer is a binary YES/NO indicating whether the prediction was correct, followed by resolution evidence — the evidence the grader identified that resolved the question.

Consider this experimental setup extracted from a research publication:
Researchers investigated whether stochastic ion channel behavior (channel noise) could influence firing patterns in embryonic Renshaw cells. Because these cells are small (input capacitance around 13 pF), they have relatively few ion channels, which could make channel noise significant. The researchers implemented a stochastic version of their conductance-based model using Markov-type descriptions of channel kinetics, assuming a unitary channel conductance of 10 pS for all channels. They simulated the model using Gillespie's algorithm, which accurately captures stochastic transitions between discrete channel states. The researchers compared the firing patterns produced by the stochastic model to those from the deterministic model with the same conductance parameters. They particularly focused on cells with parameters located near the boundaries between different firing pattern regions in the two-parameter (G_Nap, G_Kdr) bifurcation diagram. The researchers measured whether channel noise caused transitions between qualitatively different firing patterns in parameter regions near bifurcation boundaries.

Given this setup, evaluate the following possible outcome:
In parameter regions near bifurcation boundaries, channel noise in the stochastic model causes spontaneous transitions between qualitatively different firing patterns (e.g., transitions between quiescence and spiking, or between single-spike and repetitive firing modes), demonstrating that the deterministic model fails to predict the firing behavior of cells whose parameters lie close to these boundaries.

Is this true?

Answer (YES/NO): NO